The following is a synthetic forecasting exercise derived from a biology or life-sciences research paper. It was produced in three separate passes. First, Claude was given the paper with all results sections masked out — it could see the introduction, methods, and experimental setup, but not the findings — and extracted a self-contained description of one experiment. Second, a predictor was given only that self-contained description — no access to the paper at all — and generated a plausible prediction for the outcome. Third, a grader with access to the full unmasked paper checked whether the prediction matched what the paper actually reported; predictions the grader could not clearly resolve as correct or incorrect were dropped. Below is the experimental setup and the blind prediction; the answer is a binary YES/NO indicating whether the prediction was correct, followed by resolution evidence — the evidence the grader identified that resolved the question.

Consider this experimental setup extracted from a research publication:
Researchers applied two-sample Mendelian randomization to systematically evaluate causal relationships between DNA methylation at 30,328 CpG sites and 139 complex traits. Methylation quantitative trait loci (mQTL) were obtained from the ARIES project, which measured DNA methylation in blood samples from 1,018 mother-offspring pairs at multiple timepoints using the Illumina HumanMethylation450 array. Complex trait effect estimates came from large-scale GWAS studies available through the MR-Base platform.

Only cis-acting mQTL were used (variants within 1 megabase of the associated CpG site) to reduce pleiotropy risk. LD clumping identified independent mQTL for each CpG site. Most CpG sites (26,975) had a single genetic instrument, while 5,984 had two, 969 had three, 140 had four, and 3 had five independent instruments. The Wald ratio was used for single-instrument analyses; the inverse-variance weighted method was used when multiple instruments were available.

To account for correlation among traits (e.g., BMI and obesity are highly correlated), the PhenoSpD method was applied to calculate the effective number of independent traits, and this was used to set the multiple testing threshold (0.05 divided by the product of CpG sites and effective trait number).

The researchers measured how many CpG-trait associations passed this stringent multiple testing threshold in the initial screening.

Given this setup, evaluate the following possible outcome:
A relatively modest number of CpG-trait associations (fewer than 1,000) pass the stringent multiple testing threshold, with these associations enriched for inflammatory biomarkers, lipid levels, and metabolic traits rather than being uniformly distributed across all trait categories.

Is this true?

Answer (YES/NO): NO